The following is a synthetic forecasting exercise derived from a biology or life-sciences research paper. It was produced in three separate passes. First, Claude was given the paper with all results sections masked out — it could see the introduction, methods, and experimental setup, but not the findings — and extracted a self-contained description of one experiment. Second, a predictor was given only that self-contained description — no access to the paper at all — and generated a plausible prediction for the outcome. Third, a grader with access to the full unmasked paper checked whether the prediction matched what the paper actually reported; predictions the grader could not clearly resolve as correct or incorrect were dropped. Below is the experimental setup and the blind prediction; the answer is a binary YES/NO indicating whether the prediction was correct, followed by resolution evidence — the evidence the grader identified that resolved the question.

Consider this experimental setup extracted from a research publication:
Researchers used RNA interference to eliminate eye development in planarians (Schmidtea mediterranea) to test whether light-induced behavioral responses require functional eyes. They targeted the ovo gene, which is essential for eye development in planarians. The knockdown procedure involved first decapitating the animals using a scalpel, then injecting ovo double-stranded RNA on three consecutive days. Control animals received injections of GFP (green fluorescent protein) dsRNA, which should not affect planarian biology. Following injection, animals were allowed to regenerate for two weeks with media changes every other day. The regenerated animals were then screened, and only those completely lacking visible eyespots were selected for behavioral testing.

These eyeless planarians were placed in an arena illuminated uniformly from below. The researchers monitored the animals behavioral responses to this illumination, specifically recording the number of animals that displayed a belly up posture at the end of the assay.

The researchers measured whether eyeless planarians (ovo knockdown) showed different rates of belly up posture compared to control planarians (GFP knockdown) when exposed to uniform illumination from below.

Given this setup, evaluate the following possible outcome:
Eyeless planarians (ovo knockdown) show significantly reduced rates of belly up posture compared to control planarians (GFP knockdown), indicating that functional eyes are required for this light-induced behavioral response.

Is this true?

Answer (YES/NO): YES